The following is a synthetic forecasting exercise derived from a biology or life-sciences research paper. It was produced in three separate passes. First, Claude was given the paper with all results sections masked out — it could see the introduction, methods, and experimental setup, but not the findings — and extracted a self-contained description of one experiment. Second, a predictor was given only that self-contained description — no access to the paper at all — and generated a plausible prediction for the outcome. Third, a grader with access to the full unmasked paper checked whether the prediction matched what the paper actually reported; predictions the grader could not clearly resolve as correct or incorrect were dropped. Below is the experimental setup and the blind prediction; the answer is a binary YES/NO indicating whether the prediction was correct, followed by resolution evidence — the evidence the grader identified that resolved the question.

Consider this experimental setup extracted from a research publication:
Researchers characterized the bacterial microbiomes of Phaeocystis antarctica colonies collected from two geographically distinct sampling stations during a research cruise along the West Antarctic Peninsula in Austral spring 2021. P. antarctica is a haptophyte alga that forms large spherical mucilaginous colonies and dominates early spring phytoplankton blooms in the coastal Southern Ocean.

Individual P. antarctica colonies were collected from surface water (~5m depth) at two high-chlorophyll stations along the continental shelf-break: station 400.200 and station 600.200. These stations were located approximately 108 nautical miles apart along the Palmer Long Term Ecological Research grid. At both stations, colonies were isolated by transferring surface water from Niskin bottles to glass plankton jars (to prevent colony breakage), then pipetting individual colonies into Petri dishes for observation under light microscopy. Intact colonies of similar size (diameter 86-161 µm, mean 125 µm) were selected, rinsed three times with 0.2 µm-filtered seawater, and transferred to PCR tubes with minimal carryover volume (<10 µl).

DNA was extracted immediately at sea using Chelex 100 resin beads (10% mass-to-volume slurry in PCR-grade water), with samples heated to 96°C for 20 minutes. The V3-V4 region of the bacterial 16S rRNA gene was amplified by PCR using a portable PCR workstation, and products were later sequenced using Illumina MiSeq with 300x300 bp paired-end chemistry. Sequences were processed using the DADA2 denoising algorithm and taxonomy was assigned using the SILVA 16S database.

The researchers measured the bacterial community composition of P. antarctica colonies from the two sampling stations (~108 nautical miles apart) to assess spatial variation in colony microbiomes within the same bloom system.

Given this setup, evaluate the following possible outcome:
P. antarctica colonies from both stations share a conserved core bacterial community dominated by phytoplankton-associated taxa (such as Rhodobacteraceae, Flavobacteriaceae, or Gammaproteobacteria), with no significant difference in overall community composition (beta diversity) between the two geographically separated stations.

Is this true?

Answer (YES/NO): NO